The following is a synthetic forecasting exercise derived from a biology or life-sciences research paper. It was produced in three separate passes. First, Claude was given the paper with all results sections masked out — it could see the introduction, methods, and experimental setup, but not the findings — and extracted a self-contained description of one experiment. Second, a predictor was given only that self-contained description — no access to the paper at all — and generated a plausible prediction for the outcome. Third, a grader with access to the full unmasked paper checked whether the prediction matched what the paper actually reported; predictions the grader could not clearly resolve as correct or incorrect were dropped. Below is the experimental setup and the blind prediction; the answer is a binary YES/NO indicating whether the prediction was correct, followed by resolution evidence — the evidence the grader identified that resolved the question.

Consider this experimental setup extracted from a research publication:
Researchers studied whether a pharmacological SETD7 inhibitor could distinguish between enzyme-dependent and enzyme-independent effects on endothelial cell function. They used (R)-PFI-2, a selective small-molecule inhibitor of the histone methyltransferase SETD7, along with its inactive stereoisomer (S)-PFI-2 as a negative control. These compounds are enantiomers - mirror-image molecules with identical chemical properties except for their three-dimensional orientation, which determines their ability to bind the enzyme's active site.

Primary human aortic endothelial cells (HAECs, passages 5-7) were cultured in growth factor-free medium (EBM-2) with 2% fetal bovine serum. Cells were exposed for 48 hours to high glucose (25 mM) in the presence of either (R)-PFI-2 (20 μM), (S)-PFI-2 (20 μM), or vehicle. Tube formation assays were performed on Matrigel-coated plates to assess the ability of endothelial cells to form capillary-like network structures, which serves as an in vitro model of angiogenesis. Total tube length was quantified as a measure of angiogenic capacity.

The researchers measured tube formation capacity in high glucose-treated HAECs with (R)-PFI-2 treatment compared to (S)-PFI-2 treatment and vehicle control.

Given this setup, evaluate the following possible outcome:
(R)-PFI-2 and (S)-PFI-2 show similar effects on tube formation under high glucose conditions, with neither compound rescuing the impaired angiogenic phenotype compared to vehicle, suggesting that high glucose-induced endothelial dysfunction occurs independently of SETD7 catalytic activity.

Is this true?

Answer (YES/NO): NO